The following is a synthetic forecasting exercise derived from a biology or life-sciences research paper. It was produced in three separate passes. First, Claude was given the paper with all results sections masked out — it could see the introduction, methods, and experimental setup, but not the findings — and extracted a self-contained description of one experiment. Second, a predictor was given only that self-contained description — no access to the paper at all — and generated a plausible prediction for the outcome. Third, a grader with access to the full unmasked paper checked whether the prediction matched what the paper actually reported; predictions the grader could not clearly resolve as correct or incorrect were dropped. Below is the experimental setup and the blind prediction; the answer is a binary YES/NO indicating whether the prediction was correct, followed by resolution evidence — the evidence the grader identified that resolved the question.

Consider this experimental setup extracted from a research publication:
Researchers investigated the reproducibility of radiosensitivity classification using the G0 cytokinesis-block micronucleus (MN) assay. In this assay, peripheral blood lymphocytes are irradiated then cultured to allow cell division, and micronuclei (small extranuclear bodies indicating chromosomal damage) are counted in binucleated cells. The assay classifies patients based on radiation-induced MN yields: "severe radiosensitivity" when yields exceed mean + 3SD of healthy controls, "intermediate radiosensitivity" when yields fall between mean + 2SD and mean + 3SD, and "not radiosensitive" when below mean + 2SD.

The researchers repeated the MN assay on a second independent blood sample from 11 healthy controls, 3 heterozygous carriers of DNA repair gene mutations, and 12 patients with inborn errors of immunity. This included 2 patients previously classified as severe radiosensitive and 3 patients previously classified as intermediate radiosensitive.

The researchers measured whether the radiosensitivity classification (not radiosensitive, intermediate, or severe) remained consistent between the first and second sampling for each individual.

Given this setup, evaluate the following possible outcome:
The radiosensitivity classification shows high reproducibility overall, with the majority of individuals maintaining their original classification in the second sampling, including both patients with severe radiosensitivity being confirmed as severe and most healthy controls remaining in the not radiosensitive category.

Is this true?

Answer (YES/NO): YES